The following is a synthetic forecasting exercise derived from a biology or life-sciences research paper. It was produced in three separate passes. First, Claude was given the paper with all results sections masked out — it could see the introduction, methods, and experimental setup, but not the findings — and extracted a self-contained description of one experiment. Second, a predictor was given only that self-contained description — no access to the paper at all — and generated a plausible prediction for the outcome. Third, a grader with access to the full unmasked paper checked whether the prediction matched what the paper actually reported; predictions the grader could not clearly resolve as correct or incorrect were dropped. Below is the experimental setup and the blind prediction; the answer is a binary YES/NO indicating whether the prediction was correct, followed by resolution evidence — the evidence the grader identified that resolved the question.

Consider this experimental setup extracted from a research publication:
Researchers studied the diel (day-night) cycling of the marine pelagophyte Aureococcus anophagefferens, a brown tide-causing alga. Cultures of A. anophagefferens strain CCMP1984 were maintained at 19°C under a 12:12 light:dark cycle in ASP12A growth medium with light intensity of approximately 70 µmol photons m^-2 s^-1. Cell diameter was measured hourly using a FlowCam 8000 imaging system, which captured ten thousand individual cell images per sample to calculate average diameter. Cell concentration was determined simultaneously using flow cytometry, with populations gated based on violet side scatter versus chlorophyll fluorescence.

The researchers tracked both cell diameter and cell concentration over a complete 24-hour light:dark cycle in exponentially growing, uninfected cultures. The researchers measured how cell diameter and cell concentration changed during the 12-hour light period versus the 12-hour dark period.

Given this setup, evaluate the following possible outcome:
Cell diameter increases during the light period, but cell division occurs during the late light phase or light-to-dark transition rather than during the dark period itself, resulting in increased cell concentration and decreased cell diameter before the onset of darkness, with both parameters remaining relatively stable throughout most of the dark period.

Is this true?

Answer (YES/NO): NO